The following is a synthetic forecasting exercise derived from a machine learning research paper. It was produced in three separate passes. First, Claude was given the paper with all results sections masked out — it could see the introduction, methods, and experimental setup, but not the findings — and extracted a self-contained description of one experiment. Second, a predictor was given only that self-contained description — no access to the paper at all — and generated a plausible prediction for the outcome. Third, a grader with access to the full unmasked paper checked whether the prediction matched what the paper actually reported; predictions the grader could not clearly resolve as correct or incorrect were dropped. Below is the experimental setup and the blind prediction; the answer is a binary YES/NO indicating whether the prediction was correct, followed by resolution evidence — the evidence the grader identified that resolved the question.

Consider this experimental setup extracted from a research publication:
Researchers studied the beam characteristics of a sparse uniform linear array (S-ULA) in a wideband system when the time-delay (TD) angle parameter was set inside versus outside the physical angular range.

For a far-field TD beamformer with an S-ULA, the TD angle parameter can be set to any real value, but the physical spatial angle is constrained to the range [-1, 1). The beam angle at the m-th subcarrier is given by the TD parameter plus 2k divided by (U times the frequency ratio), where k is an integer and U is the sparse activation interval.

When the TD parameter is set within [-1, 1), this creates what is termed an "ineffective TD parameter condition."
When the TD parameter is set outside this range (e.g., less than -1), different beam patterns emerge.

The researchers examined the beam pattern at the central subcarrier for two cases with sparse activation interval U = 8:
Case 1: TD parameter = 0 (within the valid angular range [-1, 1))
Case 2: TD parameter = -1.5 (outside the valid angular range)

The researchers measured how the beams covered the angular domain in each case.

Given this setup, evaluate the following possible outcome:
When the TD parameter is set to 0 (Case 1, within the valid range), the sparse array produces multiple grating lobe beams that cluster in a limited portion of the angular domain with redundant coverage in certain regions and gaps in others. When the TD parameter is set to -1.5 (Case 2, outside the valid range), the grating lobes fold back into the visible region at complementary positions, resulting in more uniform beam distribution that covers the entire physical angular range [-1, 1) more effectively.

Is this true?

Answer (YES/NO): NO